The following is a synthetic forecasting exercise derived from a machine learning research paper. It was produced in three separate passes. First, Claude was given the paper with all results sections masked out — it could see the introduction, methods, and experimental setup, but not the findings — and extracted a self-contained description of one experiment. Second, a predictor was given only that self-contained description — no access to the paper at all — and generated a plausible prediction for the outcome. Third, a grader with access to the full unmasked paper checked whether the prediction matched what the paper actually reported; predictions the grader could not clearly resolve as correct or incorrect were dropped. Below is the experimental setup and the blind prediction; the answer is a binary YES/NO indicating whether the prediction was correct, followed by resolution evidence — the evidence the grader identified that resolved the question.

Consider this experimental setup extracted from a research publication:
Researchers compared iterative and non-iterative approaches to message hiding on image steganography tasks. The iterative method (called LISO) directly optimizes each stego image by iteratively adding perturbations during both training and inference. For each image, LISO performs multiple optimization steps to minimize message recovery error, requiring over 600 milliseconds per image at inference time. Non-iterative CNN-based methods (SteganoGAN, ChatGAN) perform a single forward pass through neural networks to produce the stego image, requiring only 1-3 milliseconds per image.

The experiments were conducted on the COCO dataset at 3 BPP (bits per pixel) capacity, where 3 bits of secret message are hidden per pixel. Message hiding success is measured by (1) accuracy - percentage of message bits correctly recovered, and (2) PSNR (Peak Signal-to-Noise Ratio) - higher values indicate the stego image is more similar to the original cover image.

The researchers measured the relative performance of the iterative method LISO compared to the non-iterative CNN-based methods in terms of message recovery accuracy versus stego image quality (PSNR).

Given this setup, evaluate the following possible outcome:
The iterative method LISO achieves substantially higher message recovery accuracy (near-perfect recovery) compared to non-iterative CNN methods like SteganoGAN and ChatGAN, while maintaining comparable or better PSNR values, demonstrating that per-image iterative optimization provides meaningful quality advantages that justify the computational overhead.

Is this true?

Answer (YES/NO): NO